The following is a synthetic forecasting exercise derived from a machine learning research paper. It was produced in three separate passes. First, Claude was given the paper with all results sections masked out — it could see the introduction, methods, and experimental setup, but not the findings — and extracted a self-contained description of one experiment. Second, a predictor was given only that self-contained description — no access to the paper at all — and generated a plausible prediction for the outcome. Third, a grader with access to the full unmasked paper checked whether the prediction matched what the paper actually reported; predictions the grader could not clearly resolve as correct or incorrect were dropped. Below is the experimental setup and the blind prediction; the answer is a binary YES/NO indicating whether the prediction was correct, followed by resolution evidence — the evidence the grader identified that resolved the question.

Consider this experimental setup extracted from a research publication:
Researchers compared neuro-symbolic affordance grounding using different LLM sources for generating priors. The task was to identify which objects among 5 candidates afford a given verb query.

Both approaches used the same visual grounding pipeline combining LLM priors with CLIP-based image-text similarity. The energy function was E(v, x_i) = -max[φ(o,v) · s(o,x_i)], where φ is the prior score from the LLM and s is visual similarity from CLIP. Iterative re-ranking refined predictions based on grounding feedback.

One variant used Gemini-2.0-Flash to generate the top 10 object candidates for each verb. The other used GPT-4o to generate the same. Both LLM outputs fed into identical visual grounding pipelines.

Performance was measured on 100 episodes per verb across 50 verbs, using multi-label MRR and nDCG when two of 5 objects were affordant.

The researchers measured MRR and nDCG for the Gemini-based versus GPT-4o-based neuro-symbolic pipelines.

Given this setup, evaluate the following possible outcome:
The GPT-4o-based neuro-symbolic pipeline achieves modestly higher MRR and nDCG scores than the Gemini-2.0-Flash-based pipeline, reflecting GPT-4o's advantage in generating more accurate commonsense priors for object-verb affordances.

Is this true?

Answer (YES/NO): YES